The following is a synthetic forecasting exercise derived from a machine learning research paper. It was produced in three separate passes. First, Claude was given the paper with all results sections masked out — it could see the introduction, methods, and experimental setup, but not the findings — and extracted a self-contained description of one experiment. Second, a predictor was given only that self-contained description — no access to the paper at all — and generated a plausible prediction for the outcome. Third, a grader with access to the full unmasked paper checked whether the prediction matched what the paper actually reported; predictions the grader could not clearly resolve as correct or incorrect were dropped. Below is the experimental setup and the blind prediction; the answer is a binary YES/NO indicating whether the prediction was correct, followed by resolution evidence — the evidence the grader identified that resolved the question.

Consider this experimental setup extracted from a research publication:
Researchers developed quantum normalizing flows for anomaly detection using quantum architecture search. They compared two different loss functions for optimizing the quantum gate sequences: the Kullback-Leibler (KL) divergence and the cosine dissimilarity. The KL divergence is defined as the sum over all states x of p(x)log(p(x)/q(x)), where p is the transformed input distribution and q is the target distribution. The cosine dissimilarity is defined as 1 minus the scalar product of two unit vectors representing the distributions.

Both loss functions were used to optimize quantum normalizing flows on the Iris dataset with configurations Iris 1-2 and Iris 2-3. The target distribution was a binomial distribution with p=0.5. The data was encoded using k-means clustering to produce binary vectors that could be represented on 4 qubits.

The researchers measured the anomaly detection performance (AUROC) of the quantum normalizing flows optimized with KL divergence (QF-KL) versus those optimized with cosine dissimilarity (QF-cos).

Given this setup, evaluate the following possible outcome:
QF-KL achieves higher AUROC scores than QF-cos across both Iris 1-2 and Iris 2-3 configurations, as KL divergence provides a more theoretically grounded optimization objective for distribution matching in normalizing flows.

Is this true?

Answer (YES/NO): NO